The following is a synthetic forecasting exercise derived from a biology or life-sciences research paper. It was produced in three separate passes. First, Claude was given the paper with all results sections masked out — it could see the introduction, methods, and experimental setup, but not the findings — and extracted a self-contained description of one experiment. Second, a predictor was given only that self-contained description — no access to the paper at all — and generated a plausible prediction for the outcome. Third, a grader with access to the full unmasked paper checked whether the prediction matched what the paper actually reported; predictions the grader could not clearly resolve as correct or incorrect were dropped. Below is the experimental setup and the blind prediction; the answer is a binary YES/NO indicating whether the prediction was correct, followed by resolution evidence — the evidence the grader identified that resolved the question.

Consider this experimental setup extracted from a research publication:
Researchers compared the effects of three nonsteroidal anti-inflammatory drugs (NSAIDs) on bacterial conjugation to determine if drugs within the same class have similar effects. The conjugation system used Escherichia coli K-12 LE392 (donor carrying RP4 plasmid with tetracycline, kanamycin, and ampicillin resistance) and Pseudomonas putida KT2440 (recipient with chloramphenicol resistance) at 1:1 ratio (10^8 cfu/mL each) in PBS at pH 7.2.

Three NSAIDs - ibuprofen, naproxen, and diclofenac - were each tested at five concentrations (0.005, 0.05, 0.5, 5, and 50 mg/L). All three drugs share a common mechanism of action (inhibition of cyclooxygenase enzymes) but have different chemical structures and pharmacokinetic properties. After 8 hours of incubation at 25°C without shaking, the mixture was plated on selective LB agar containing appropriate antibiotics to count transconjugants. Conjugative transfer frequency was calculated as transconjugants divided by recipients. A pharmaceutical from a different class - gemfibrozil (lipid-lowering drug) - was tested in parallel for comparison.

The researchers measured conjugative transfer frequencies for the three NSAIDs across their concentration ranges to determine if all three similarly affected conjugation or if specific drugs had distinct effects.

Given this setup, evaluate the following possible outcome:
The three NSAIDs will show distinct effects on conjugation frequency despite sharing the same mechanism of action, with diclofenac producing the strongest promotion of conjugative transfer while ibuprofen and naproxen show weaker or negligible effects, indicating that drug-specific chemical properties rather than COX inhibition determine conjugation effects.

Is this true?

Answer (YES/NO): NO